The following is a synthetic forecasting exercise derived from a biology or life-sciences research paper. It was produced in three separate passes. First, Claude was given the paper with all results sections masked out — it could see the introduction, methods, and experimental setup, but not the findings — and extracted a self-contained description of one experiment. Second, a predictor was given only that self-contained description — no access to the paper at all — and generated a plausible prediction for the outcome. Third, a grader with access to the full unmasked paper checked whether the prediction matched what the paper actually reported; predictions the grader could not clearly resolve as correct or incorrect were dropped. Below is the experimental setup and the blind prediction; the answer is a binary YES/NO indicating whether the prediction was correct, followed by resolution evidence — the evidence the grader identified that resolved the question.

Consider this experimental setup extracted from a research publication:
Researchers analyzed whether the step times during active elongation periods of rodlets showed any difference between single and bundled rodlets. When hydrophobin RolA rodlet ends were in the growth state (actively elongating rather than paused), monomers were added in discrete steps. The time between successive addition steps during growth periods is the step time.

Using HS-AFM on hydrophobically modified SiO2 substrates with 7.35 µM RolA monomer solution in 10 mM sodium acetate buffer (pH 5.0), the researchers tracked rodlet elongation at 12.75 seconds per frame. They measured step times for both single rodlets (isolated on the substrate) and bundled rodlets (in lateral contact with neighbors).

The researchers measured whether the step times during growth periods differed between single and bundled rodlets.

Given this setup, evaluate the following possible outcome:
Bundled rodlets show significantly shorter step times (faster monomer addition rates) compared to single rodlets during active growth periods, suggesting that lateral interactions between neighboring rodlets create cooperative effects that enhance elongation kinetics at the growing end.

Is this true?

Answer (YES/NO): YES